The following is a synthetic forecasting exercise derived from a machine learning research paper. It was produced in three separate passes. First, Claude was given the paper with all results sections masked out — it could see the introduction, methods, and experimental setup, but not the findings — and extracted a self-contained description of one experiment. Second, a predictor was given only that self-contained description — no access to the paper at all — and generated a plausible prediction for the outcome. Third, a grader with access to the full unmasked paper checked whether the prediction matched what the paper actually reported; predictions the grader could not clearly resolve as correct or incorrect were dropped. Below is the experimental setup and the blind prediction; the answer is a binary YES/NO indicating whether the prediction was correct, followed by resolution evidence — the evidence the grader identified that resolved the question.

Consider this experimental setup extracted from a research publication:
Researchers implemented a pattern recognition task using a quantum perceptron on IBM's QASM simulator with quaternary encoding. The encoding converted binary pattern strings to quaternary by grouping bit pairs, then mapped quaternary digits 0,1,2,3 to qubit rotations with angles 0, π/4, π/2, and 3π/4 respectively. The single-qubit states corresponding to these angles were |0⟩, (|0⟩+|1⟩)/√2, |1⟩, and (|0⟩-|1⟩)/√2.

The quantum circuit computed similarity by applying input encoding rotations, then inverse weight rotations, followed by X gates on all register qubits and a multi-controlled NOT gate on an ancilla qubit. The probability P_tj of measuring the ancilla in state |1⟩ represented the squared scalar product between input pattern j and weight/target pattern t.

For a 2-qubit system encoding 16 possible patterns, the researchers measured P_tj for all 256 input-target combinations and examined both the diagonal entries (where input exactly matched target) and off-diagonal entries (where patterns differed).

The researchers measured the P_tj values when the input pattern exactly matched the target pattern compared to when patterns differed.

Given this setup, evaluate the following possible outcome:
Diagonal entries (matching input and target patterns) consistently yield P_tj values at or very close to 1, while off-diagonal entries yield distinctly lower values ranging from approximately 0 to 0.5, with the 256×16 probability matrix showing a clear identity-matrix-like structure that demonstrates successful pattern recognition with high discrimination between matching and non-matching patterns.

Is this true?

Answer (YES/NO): YES